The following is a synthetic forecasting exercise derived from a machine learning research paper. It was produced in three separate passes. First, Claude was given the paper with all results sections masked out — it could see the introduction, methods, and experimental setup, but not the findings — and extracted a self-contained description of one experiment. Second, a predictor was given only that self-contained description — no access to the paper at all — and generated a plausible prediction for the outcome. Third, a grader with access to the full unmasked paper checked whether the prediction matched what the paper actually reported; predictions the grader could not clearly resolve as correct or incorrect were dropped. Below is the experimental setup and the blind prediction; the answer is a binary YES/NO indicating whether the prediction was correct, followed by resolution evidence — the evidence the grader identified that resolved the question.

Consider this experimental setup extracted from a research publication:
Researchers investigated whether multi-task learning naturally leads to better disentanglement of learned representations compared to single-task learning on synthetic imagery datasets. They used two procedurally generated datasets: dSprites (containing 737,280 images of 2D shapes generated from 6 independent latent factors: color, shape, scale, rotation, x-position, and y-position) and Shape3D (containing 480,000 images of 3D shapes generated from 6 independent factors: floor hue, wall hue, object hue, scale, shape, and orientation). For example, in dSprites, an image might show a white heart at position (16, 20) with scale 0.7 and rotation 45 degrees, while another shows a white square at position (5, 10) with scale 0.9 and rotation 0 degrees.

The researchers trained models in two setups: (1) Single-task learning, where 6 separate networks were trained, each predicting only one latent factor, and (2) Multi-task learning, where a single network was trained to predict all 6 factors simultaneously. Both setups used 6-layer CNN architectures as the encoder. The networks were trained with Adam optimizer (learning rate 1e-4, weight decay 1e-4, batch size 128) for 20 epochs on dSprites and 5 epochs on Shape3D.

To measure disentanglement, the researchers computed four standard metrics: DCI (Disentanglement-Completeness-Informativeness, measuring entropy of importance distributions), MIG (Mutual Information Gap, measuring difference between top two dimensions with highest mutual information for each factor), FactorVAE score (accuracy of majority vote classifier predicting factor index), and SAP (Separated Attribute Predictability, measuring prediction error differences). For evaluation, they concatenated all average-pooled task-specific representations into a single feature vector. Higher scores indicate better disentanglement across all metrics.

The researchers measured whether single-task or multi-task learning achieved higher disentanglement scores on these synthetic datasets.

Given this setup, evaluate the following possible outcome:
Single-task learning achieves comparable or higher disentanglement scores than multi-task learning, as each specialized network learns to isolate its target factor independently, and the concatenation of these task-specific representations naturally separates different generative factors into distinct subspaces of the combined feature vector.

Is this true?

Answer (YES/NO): NO